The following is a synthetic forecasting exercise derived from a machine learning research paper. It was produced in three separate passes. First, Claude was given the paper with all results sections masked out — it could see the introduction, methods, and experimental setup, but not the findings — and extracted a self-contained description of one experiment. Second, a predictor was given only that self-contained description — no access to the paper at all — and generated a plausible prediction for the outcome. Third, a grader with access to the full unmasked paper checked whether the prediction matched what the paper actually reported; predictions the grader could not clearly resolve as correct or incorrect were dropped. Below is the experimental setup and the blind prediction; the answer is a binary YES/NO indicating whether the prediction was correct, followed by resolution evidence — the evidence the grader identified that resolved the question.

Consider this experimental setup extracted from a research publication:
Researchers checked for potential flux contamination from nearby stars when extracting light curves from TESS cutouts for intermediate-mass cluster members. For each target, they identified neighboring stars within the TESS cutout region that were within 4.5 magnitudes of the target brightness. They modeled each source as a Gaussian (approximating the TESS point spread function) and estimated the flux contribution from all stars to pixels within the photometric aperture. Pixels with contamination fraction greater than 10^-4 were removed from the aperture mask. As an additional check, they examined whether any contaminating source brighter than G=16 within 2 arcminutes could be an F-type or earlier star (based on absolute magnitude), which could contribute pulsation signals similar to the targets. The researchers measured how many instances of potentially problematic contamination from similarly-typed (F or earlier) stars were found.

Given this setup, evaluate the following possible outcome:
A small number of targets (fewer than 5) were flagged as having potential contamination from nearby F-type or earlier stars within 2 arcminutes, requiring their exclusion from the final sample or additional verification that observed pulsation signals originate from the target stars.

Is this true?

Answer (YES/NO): NO